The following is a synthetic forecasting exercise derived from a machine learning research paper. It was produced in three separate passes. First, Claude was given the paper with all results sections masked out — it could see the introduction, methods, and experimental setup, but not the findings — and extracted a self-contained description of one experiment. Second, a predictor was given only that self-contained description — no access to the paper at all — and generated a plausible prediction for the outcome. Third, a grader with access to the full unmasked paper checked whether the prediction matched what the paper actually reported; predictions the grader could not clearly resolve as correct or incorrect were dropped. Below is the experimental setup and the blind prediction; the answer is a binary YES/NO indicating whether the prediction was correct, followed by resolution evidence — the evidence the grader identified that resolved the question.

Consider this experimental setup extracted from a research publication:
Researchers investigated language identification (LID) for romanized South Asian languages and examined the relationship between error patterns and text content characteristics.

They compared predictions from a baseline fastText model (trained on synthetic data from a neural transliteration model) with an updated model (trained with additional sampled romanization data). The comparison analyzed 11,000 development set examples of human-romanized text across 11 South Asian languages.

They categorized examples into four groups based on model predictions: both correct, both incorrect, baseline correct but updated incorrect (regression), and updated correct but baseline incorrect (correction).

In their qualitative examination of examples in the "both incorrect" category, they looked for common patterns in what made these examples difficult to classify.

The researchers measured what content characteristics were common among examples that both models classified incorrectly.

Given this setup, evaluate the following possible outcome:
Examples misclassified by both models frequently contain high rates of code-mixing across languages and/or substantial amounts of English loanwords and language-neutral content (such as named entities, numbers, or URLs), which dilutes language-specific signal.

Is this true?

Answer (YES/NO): YES